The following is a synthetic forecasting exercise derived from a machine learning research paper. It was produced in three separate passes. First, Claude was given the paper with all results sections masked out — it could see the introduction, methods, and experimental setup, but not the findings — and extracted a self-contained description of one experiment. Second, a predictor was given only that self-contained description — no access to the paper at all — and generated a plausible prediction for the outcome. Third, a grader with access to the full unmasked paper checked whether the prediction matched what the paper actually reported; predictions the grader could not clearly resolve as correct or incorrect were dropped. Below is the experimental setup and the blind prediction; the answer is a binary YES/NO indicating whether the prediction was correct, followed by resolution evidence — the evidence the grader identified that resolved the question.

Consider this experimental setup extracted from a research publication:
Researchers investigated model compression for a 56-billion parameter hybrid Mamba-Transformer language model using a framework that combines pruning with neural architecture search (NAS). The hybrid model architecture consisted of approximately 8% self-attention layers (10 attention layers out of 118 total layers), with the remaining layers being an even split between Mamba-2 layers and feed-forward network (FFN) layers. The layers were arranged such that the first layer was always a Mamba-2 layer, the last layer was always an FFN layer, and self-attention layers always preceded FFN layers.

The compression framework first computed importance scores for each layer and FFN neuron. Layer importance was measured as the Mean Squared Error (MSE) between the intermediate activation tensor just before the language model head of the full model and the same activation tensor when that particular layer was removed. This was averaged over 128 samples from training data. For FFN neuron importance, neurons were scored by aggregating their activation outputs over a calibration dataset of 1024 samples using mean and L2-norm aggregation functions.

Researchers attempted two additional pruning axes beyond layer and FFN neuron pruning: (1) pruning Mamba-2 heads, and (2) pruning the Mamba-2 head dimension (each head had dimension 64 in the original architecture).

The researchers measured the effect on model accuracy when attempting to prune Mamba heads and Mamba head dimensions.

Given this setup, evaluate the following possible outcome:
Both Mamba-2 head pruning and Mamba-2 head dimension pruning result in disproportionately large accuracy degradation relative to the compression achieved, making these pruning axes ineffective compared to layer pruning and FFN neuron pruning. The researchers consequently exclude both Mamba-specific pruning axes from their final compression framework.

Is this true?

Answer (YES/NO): YES